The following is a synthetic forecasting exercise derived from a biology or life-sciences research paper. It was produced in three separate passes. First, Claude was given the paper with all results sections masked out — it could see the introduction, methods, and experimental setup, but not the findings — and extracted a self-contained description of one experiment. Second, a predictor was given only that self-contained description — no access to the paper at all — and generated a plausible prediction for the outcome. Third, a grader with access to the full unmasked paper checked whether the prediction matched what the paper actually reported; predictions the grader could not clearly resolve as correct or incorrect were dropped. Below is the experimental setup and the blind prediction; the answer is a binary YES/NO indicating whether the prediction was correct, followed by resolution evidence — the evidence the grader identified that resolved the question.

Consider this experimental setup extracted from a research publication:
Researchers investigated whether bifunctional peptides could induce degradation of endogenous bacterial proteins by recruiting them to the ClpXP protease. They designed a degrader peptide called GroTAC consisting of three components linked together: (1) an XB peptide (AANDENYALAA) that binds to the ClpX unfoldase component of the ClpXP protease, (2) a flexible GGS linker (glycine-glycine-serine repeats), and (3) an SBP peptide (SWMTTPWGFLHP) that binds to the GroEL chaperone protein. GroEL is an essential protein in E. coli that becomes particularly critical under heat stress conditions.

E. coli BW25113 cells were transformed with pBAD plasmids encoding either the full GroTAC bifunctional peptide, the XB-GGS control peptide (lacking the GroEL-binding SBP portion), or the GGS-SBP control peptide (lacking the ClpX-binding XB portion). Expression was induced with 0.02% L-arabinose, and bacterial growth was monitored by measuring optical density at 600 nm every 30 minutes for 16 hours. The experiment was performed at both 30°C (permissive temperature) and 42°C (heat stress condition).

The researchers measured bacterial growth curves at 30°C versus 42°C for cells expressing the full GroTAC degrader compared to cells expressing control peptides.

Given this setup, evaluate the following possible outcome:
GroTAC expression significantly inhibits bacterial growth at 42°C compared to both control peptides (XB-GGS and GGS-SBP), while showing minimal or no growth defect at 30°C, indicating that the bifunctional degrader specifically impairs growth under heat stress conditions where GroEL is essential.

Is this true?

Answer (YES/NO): NO